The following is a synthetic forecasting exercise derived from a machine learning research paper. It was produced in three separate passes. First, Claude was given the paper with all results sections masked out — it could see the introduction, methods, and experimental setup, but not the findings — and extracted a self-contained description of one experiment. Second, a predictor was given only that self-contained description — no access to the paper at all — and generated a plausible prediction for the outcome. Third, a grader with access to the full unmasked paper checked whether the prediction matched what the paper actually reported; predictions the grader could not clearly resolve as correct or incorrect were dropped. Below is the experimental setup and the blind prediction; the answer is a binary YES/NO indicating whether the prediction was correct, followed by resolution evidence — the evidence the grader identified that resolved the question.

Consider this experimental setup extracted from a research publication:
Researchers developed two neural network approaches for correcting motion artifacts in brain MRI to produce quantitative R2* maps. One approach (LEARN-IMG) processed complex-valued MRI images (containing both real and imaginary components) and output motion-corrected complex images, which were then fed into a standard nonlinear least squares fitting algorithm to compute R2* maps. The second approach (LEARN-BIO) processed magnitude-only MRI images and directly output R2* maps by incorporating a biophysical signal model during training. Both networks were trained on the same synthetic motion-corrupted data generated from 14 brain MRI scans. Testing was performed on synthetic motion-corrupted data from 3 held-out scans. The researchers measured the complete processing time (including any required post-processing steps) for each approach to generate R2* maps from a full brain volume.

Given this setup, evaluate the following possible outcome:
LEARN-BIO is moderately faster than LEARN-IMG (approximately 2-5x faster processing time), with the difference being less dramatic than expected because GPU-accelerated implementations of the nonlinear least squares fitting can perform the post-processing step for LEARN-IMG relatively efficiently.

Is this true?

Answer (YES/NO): NO